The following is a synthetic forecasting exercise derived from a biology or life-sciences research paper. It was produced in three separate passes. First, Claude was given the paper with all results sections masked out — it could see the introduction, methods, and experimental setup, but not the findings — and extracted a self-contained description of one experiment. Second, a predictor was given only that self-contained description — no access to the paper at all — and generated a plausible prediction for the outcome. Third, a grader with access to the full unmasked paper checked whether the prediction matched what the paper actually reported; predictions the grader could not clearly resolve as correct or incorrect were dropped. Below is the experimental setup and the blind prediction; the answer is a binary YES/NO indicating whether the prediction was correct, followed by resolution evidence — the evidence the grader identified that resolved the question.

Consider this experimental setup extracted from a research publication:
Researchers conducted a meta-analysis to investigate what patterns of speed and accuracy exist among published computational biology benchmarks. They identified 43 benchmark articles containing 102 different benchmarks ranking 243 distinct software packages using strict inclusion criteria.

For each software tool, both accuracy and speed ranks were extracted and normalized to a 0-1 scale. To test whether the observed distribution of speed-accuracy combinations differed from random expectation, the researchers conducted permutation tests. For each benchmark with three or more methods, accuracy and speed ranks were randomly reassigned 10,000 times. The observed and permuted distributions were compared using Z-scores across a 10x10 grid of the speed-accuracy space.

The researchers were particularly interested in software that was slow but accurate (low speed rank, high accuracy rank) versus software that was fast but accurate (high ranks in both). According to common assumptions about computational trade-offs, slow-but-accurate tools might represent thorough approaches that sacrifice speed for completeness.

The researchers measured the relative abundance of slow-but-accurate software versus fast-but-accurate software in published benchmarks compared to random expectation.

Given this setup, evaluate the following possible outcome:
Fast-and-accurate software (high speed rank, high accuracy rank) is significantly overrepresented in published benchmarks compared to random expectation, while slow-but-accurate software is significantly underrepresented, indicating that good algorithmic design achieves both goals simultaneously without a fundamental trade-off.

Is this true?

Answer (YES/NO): NO